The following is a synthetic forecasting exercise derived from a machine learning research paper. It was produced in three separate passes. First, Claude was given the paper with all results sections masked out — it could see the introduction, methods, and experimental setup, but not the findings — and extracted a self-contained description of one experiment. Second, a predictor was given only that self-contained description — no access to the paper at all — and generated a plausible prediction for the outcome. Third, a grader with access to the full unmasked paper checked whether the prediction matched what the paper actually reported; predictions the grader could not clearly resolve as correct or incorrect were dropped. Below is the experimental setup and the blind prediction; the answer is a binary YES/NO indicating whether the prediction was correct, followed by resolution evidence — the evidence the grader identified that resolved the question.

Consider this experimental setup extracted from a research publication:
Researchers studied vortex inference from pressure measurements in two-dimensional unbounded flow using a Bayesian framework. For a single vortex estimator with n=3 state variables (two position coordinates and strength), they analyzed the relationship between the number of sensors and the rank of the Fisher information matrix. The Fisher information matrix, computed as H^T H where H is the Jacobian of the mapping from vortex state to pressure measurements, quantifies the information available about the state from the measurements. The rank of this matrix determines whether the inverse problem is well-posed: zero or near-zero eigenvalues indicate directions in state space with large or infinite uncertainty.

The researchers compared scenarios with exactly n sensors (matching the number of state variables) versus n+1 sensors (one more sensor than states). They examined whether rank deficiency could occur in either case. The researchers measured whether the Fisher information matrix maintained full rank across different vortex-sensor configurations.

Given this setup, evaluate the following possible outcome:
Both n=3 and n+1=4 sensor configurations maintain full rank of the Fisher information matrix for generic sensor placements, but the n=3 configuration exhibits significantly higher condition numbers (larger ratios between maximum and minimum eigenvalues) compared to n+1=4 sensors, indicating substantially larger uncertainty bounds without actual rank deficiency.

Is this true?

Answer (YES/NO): YES